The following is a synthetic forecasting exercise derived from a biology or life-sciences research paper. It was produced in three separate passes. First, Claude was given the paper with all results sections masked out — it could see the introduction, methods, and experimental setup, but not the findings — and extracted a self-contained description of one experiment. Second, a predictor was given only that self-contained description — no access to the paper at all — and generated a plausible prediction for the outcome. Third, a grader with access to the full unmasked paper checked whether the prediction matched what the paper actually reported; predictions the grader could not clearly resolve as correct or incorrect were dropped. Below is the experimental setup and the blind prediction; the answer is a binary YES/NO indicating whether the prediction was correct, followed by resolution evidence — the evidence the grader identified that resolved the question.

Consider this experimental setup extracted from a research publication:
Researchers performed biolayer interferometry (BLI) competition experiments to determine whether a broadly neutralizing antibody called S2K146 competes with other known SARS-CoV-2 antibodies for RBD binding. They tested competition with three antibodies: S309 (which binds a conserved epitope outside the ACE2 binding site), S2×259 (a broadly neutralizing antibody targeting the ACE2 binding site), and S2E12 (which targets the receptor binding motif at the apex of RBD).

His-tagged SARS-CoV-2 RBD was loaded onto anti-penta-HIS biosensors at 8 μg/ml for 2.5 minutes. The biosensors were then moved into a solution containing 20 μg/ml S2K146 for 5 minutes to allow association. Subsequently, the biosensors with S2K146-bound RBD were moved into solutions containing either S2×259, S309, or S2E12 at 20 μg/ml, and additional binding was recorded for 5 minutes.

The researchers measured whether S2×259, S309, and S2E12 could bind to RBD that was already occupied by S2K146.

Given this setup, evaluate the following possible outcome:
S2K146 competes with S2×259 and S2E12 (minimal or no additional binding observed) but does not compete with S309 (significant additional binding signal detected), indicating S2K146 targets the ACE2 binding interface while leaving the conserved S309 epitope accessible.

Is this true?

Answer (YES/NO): NO